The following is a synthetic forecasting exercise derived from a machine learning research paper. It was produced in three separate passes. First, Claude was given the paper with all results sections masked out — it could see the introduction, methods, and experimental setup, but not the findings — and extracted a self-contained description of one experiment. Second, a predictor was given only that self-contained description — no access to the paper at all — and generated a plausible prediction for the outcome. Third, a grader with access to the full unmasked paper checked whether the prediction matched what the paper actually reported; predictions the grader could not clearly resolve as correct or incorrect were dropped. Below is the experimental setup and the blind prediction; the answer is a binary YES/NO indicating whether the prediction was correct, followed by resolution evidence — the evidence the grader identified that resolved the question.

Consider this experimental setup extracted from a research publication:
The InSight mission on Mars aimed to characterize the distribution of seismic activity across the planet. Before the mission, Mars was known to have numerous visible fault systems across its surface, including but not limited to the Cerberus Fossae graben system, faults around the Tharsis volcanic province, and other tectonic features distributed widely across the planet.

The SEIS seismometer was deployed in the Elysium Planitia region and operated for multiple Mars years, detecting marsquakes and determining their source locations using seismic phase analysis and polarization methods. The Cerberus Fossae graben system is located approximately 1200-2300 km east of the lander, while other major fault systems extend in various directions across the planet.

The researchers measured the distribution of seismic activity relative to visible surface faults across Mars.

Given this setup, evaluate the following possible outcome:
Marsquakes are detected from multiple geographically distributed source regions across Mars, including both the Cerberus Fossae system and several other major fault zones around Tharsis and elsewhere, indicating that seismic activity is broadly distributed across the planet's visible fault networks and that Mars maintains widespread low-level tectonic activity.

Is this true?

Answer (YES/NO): NO